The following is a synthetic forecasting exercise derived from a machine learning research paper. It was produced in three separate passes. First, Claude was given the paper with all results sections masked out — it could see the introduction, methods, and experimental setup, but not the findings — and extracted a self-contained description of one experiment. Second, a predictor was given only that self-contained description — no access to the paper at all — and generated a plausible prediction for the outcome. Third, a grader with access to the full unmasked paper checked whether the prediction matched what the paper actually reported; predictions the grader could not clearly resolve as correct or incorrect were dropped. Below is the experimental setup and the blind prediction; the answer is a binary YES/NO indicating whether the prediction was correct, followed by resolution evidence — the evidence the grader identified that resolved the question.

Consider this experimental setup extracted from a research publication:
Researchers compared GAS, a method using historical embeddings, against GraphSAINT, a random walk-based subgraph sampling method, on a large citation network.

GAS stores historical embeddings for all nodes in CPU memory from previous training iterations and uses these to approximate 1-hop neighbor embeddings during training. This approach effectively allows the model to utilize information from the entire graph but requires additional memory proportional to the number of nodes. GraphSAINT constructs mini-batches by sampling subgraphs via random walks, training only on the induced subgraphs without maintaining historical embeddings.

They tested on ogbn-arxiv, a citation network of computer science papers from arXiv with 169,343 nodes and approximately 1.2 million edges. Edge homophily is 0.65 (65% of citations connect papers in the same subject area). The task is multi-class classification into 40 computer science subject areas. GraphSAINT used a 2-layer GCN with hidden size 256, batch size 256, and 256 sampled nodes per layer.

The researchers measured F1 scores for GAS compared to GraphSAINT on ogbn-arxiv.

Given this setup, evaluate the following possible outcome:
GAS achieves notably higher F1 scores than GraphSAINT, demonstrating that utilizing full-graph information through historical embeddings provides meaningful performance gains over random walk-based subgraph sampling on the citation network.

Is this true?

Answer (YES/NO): YES